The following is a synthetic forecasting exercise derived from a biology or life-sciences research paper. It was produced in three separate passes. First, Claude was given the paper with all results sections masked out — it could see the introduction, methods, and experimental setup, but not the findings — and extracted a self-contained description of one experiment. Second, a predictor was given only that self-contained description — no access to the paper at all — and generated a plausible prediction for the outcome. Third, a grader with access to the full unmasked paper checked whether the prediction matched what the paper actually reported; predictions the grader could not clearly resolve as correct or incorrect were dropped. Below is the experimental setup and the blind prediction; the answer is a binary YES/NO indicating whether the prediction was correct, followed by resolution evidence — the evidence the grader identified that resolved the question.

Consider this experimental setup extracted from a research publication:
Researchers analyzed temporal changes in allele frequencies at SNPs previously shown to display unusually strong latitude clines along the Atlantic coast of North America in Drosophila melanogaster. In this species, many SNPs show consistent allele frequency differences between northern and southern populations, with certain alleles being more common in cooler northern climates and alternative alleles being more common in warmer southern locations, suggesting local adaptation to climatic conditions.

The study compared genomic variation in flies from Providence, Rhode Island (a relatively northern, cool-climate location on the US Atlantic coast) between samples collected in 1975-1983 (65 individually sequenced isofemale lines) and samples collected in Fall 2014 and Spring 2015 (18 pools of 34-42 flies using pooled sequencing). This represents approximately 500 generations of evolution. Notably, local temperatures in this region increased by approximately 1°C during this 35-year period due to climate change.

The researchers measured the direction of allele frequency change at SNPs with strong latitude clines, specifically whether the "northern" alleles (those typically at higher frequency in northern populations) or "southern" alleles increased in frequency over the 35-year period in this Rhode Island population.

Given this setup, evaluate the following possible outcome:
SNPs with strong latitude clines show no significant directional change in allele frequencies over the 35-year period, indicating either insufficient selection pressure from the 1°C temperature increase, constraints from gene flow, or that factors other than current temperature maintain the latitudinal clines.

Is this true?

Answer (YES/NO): NO